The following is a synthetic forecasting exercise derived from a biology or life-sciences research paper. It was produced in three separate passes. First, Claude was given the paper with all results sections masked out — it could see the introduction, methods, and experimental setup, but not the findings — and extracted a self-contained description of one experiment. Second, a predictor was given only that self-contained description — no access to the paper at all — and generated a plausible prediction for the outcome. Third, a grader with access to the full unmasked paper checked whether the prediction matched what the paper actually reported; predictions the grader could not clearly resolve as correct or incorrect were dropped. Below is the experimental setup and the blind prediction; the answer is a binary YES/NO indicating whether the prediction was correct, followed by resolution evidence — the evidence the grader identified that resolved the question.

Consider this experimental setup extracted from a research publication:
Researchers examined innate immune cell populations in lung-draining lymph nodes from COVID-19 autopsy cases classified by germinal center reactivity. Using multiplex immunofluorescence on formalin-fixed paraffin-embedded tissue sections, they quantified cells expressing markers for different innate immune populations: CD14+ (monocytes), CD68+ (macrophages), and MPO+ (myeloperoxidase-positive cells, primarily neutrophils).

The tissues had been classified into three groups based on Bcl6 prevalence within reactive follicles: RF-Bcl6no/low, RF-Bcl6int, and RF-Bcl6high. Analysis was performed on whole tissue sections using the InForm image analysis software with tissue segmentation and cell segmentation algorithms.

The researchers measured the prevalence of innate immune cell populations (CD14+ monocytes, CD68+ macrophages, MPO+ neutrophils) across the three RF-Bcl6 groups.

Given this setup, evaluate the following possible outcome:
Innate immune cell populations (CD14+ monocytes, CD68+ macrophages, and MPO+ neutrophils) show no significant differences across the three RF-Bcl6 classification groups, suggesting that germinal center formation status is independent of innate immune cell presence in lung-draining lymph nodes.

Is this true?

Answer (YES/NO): NO